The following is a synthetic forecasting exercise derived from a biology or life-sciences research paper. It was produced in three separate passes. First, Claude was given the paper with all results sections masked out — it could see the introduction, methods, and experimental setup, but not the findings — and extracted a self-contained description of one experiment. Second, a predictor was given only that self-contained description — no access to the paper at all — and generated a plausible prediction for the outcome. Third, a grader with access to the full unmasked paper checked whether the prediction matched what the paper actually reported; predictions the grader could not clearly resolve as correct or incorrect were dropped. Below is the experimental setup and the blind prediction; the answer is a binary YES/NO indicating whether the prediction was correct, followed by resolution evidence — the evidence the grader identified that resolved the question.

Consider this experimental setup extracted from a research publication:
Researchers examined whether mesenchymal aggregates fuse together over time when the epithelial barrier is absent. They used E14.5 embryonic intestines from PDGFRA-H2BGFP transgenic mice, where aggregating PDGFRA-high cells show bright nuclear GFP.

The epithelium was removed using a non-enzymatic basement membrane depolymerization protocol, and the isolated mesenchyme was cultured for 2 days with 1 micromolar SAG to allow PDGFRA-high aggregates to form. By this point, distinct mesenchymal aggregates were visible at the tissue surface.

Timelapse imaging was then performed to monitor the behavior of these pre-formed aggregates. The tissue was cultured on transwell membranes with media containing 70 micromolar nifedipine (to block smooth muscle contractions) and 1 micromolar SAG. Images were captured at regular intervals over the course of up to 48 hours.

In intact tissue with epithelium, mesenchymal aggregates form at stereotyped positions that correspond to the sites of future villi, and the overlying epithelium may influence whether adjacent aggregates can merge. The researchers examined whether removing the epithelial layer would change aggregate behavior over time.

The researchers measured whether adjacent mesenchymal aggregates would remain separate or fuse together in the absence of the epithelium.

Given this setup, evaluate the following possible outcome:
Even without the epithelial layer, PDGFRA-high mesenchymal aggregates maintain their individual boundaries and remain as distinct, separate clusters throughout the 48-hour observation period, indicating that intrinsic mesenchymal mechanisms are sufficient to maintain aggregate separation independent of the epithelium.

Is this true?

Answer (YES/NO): NO